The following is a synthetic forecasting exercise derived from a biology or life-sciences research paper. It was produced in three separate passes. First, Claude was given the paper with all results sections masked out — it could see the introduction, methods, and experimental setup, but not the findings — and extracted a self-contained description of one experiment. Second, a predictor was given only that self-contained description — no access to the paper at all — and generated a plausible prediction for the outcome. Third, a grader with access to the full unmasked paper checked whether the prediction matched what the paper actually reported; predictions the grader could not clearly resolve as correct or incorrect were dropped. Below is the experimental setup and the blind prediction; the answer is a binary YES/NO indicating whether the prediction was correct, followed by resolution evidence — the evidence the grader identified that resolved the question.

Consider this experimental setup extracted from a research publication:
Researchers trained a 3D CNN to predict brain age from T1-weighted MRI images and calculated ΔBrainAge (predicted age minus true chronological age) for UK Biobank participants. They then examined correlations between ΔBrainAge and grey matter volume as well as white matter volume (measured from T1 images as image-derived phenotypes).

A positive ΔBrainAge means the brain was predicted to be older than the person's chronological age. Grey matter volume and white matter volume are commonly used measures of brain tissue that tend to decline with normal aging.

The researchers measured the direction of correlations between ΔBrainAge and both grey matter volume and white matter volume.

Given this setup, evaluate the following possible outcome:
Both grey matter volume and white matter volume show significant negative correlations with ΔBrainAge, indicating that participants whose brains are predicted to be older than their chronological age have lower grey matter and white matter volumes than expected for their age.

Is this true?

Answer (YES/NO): YES